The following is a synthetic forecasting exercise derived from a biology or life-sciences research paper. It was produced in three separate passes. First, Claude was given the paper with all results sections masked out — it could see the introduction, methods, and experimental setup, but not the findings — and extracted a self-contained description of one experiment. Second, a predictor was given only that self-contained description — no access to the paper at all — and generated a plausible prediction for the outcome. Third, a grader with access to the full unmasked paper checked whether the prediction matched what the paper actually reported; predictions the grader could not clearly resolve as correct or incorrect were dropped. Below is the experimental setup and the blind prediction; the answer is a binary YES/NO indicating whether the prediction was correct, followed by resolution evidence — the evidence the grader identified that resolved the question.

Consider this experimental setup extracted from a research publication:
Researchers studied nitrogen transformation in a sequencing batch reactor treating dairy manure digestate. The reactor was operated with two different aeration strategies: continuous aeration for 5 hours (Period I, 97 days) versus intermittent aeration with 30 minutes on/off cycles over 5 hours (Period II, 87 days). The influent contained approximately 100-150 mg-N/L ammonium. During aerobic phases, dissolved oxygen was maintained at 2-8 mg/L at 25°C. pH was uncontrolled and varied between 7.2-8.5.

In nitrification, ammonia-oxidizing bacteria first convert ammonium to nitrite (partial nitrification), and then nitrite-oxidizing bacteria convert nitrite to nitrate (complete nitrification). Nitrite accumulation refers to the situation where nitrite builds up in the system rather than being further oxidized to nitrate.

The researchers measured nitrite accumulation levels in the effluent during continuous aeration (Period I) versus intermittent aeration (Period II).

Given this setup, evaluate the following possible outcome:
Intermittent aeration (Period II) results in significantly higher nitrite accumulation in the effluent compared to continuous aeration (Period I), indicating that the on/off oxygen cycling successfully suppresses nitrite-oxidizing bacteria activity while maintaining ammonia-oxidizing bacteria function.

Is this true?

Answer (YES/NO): NO